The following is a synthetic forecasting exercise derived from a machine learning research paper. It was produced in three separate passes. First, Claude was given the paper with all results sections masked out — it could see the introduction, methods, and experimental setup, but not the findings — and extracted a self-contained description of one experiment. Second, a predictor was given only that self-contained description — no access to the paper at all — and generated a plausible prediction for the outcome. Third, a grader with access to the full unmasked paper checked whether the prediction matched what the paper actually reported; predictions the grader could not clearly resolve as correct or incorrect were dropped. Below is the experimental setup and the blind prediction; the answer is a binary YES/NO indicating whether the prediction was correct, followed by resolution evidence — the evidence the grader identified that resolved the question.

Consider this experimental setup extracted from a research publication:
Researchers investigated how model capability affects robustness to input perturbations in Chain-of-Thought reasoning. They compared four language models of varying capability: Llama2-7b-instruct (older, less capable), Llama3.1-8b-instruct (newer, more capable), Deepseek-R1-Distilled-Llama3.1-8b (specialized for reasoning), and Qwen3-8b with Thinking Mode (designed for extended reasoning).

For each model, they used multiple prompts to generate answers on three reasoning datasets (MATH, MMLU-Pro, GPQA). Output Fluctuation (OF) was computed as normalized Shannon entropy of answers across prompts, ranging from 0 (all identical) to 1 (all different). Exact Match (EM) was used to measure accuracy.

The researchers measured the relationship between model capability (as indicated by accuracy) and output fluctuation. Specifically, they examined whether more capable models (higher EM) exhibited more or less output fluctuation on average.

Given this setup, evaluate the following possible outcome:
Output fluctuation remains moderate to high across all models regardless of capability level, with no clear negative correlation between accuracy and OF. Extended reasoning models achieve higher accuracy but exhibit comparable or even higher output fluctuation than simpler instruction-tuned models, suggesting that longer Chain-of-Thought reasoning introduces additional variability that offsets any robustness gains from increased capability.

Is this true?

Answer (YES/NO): NO